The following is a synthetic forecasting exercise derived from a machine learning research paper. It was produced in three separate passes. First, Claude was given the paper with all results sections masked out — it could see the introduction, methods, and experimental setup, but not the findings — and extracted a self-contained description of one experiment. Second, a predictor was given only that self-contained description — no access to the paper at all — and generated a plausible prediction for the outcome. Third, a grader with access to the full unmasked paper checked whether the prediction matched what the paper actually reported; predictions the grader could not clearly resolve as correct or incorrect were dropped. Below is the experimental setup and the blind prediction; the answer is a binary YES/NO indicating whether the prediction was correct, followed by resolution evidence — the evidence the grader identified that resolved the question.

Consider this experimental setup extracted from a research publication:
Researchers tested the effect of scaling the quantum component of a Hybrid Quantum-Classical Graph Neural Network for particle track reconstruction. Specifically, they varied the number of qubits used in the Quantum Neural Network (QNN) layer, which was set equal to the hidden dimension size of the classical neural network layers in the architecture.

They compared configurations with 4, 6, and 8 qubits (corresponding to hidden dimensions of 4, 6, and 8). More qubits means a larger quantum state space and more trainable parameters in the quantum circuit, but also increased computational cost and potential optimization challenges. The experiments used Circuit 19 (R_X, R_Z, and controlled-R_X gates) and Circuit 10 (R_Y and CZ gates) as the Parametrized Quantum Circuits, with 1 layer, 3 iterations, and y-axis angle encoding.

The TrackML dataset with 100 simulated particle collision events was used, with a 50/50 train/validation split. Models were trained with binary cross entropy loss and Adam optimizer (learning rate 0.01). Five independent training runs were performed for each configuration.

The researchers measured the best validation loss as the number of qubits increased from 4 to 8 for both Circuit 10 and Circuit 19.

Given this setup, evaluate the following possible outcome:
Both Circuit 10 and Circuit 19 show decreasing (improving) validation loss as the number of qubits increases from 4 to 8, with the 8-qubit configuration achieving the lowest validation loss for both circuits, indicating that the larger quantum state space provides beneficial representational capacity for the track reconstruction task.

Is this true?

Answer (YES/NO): YES